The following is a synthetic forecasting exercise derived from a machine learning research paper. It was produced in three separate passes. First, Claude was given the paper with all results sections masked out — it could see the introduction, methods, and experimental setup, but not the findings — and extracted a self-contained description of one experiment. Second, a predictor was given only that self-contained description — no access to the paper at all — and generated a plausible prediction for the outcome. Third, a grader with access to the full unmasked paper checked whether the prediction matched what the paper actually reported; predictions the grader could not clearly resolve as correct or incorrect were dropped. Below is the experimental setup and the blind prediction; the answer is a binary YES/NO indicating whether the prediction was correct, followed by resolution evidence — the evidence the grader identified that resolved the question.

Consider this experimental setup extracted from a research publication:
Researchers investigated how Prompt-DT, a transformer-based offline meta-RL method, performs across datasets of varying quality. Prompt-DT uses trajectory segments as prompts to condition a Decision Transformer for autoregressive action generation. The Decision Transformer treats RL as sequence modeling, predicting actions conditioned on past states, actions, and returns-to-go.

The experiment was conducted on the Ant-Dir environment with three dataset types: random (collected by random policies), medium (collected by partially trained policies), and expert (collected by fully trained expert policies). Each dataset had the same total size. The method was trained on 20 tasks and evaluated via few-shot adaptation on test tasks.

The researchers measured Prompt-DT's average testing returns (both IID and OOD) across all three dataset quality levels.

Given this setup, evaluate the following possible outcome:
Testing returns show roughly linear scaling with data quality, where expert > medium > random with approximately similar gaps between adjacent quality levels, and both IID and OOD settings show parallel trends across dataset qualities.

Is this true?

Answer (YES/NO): NO